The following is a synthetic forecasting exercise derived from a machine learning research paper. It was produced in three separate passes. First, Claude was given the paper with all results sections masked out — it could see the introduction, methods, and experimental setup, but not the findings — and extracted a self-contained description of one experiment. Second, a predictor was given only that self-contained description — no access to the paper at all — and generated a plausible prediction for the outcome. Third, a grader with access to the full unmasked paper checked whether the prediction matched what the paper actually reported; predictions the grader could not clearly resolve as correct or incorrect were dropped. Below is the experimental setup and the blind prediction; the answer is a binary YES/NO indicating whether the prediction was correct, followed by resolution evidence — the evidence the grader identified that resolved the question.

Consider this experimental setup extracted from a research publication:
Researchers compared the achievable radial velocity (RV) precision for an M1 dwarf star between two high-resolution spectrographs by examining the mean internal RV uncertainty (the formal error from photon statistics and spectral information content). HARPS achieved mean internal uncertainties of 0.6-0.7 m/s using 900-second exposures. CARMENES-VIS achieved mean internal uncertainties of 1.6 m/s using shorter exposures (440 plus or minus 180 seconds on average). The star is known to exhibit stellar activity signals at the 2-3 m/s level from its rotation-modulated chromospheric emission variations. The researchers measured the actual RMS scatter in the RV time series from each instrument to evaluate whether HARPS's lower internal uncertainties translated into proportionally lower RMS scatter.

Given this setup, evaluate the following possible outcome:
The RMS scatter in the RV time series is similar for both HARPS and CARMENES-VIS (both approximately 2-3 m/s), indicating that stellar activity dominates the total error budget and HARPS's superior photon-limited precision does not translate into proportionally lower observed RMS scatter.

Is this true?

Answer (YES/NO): YES